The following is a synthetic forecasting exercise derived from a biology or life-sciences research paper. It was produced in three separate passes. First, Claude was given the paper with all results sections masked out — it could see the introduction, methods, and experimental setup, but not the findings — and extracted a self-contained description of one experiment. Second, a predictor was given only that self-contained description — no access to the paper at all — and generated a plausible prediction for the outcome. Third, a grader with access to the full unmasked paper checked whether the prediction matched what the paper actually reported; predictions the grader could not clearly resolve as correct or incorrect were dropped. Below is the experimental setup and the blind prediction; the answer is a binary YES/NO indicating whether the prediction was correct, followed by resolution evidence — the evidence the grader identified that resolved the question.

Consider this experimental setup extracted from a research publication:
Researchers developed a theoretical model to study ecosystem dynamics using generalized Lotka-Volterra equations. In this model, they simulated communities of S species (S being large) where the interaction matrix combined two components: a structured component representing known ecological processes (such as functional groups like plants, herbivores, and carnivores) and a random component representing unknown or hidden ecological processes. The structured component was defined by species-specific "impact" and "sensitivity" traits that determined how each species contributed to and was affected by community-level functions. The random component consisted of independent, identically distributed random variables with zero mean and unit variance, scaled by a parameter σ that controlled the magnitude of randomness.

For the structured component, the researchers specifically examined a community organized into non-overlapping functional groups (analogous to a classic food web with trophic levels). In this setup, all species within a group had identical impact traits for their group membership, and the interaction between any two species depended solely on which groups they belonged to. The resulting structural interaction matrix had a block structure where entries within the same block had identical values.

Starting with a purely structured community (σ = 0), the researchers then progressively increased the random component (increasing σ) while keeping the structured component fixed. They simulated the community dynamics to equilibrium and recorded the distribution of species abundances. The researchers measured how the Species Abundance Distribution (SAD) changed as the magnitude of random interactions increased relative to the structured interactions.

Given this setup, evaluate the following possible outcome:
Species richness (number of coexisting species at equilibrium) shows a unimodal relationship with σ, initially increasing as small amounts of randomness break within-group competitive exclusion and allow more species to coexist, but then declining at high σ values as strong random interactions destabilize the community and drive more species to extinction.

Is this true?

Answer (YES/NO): YES